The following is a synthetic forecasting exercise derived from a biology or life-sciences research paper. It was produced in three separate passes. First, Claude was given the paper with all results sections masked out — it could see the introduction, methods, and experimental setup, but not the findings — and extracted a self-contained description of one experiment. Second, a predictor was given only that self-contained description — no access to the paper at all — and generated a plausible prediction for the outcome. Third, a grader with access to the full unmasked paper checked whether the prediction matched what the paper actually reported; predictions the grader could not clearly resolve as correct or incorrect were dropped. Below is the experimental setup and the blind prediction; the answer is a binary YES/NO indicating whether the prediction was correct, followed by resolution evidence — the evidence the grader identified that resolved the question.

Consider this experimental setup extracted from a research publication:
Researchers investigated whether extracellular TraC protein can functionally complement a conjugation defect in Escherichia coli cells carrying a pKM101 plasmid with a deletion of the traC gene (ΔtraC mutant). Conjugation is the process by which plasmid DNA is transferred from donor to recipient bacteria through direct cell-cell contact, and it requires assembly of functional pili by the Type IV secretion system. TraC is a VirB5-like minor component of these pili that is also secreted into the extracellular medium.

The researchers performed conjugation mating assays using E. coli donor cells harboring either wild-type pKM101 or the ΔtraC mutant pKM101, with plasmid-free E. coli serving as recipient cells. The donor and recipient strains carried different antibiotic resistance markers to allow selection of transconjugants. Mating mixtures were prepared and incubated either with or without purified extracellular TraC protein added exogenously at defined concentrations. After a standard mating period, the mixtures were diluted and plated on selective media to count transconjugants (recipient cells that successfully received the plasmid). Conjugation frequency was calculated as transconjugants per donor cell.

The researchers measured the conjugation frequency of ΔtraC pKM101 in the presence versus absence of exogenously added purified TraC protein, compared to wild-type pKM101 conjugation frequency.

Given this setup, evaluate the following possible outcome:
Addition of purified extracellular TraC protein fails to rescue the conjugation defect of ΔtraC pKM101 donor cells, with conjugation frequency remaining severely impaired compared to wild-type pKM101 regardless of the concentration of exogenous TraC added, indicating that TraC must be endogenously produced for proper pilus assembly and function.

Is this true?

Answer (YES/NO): NO